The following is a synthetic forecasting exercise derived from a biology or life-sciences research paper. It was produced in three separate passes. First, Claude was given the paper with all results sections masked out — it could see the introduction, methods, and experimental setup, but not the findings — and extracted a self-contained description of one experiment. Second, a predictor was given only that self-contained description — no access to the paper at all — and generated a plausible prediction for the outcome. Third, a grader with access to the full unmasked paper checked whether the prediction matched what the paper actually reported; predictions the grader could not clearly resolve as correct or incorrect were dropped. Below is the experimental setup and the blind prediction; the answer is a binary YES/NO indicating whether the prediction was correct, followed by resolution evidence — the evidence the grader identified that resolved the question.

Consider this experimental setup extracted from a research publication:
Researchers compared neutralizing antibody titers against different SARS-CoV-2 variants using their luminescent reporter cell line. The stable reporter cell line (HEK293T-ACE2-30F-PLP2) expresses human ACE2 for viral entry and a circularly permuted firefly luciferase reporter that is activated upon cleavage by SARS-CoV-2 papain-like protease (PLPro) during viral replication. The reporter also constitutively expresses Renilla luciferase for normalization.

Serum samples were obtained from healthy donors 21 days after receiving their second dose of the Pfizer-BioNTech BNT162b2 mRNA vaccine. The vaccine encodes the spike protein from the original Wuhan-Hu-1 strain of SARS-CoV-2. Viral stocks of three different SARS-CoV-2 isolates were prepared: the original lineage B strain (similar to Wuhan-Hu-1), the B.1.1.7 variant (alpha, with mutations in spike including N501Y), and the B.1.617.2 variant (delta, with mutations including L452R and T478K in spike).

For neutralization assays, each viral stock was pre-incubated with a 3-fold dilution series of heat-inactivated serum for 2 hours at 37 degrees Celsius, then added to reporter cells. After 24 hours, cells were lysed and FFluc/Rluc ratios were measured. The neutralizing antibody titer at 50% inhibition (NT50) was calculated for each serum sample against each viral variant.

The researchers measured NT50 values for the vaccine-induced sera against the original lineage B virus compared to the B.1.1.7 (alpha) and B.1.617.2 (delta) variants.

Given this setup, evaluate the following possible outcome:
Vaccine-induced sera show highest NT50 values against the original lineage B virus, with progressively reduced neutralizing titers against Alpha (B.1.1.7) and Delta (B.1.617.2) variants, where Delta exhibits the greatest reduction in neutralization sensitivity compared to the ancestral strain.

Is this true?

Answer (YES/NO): NO